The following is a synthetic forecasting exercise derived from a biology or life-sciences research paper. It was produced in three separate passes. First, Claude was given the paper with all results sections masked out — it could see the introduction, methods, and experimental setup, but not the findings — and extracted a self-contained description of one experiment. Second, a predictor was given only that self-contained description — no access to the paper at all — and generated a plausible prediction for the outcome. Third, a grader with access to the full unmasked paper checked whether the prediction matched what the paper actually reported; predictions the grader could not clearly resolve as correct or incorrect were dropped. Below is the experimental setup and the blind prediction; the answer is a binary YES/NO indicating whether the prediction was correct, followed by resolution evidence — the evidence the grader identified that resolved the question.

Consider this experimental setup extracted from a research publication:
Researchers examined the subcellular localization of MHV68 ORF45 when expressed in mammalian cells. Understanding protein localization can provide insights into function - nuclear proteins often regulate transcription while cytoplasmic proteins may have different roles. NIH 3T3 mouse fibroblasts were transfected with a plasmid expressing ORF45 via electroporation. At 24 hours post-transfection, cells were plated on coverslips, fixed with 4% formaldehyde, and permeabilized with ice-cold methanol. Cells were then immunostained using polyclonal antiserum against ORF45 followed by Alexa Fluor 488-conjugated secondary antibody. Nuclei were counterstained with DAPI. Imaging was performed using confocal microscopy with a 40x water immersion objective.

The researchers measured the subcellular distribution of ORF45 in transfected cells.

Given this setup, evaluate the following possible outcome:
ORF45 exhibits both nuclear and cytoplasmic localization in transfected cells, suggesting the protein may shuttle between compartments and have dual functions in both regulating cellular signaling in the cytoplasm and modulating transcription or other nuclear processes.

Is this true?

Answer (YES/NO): NO